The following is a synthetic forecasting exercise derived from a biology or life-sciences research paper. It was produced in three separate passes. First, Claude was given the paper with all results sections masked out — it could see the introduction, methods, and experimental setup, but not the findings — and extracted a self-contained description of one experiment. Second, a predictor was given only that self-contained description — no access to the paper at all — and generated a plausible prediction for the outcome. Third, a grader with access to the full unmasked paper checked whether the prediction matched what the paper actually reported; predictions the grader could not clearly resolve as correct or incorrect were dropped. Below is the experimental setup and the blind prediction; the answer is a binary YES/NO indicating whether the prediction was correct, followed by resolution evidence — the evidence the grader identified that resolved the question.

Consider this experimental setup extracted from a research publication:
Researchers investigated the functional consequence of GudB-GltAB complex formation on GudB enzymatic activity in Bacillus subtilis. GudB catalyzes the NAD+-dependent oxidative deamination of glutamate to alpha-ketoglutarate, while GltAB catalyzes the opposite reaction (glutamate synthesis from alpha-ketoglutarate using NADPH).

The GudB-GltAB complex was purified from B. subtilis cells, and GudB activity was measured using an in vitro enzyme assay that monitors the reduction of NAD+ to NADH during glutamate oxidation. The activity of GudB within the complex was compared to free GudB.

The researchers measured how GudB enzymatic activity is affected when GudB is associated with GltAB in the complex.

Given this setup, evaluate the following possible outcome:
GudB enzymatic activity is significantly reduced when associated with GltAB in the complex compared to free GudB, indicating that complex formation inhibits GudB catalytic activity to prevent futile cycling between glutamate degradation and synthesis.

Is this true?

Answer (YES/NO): YES